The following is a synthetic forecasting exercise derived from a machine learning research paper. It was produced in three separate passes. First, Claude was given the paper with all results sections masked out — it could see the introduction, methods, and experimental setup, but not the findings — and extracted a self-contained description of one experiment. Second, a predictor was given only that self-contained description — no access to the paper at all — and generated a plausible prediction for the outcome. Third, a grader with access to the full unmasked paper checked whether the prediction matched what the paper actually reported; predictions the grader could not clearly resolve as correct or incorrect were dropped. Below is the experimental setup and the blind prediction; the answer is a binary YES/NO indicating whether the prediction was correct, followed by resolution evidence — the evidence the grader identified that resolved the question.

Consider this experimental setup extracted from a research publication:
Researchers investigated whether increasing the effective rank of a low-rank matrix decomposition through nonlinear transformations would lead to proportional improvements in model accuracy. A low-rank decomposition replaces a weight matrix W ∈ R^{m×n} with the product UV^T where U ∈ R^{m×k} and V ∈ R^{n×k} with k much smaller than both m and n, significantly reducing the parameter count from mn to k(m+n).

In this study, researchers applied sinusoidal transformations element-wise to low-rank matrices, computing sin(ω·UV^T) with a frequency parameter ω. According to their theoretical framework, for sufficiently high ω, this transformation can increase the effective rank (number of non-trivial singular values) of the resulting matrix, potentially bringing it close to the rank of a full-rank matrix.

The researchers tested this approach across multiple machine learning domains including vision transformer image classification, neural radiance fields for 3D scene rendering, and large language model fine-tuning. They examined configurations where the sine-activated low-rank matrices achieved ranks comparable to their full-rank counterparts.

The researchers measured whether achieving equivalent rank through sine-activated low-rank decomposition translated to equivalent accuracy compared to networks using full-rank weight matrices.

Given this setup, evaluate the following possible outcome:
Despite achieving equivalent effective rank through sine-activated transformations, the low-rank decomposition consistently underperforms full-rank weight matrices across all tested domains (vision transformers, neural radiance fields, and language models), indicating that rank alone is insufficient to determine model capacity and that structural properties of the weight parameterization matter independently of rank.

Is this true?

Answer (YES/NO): NO